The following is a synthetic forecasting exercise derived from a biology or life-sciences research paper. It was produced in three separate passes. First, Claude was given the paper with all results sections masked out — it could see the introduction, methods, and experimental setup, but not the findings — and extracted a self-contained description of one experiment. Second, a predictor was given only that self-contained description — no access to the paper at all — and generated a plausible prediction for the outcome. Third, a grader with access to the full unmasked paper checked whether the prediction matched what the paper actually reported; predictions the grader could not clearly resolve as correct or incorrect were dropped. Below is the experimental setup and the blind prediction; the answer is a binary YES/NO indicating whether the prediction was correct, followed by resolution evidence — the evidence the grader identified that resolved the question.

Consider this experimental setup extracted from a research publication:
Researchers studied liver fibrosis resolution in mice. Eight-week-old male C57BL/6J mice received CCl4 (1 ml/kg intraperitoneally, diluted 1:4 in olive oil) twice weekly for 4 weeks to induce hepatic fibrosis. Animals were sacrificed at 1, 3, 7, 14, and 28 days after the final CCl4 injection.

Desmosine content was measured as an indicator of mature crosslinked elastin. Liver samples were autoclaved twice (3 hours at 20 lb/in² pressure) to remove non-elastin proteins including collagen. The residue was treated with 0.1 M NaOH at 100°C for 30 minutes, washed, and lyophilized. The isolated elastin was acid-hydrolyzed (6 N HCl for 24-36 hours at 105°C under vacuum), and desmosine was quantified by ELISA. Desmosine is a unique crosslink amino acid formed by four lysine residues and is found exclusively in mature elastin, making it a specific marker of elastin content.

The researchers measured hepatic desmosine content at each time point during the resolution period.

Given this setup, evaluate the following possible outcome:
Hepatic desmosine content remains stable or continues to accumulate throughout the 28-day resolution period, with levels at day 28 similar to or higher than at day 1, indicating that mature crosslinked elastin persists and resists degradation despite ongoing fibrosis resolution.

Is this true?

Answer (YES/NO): NO